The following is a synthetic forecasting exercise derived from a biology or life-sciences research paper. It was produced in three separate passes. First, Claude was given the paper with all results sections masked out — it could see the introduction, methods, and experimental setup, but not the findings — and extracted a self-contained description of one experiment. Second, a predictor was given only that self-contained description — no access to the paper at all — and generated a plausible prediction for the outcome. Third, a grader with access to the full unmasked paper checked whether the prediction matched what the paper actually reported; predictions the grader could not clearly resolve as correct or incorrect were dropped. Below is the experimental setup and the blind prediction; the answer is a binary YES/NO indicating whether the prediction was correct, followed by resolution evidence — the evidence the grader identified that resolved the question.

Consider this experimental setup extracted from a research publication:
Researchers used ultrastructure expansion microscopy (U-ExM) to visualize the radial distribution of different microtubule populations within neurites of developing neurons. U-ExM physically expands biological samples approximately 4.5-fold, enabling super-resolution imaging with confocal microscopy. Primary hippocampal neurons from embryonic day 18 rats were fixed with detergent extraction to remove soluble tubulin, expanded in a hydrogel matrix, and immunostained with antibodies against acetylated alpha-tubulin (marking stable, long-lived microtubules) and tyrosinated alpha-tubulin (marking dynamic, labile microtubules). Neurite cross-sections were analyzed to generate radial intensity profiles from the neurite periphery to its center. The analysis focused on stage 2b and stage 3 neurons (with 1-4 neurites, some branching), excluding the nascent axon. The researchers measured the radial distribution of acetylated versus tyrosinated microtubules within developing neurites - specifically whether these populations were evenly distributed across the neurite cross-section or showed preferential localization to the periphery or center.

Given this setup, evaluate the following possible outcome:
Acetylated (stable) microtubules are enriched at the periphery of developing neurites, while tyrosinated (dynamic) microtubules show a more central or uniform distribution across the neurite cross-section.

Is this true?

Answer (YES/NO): NO